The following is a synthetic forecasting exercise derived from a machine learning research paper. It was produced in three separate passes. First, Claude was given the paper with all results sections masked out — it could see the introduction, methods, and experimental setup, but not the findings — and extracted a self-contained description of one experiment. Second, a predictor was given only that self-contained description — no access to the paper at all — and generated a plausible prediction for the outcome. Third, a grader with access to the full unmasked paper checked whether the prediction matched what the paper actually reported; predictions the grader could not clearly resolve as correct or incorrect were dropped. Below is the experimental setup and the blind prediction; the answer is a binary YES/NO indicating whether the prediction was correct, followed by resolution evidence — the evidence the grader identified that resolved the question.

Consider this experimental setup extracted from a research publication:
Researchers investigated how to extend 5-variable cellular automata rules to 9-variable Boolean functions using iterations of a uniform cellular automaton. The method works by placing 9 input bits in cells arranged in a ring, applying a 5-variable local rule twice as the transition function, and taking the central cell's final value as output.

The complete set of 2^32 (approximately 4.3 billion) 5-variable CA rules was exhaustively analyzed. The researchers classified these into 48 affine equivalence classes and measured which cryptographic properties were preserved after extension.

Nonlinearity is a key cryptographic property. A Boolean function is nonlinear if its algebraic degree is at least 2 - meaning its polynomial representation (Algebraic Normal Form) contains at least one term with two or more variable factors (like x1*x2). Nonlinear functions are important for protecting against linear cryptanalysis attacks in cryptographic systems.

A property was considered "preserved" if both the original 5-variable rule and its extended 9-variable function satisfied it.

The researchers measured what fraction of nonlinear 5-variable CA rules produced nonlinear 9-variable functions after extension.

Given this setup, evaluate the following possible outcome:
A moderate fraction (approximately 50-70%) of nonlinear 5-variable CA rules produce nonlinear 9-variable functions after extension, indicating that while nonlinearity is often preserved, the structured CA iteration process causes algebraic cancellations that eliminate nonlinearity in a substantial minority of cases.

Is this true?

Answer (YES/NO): NO